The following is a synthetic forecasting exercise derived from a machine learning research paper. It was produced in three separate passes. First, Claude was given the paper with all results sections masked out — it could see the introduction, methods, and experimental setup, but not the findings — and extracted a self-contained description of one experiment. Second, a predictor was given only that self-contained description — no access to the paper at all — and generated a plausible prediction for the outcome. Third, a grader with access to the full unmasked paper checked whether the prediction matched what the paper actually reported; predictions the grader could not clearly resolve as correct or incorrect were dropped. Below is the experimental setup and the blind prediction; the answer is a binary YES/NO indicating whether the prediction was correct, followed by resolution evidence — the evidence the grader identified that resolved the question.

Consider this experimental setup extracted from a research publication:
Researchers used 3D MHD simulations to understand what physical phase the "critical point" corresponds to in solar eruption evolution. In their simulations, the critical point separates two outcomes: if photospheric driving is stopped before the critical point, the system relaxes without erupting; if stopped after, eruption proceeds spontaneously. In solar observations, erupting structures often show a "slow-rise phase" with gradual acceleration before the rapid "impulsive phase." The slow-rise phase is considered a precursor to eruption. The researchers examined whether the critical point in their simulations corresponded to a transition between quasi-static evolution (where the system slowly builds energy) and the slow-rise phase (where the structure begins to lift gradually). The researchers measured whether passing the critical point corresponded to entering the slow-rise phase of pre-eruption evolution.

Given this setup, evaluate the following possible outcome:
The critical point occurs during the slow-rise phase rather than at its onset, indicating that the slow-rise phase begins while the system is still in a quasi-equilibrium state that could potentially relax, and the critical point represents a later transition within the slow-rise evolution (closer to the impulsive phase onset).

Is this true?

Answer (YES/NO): NO